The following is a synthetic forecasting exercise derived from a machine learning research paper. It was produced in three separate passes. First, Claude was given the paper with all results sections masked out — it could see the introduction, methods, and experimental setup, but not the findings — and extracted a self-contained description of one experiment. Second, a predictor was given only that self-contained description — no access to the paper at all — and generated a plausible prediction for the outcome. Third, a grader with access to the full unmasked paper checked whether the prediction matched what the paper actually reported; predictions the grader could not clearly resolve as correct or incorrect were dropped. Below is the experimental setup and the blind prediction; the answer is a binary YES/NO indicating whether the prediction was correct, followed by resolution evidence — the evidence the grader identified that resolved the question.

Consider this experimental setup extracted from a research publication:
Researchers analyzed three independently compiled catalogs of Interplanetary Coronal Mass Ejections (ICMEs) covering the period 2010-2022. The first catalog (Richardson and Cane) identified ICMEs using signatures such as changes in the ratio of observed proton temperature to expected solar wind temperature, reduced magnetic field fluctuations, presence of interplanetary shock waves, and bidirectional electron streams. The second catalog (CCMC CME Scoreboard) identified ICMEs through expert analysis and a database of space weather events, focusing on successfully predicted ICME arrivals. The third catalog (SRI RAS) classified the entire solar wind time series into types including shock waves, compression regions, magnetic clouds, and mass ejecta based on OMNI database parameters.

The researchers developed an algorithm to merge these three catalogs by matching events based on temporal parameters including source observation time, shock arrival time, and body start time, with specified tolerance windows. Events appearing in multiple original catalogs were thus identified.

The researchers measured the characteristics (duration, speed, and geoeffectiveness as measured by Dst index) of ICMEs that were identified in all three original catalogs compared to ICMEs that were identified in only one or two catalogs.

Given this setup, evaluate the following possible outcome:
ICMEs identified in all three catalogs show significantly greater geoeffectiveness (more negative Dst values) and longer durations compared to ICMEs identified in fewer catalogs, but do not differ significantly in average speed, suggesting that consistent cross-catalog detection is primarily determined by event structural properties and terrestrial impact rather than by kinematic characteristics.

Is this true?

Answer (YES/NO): NO